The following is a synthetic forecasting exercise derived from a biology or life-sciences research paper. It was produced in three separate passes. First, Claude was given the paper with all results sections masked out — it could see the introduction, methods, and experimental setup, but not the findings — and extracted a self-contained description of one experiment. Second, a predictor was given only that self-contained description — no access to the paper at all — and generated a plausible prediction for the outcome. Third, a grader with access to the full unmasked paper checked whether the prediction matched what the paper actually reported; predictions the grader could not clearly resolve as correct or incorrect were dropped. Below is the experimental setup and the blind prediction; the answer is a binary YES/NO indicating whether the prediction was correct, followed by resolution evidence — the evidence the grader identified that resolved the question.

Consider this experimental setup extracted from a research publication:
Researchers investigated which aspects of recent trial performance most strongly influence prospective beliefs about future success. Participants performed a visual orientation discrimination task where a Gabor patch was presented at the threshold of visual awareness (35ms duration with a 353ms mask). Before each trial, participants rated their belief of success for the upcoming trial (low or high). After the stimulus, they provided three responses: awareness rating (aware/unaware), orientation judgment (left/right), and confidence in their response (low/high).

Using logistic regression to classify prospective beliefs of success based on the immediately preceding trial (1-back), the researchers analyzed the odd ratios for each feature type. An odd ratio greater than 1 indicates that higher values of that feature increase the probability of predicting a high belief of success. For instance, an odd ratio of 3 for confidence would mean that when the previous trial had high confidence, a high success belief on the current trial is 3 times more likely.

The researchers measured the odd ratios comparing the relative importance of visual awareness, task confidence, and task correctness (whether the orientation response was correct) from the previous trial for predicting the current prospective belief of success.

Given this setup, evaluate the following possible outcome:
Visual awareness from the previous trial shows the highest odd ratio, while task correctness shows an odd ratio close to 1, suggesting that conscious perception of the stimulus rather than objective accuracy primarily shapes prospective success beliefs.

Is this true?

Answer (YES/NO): NO